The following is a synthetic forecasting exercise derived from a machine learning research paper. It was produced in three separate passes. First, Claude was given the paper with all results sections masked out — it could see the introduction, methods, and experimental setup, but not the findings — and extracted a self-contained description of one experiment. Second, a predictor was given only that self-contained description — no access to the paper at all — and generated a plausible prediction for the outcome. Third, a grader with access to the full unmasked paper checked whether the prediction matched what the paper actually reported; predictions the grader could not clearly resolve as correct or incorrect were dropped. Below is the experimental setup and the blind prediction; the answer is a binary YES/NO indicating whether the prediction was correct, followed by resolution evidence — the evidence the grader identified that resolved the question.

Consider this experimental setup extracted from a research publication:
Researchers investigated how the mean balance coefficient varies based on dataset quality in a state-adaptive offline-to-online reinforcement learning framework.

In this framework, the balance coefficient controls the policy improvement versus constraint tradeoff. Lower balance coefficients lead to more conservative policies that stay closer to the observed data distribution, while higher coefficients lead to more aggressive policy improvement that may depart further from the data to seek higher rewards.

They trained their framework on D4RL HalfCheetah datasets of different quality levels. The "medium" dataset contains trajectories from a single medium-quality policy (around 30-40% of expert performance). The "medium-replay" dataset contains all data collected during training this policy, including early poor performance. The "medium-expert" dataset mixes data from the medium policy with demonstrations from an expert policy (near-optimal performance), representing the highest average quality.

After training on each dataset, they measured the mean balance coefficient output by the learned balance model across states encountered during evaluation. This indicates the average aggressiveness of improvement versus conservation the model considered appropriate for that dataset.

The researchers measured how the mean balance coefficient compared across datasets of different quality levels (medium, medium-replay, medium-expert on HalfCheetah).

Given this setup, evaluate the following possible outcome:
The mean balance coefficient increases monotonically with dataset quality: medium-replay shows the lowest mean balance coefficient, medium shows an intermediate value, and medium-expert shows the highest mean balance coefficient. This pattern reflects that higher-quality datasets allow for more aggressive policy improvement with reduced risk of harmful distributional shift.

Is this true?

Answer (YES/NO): NO